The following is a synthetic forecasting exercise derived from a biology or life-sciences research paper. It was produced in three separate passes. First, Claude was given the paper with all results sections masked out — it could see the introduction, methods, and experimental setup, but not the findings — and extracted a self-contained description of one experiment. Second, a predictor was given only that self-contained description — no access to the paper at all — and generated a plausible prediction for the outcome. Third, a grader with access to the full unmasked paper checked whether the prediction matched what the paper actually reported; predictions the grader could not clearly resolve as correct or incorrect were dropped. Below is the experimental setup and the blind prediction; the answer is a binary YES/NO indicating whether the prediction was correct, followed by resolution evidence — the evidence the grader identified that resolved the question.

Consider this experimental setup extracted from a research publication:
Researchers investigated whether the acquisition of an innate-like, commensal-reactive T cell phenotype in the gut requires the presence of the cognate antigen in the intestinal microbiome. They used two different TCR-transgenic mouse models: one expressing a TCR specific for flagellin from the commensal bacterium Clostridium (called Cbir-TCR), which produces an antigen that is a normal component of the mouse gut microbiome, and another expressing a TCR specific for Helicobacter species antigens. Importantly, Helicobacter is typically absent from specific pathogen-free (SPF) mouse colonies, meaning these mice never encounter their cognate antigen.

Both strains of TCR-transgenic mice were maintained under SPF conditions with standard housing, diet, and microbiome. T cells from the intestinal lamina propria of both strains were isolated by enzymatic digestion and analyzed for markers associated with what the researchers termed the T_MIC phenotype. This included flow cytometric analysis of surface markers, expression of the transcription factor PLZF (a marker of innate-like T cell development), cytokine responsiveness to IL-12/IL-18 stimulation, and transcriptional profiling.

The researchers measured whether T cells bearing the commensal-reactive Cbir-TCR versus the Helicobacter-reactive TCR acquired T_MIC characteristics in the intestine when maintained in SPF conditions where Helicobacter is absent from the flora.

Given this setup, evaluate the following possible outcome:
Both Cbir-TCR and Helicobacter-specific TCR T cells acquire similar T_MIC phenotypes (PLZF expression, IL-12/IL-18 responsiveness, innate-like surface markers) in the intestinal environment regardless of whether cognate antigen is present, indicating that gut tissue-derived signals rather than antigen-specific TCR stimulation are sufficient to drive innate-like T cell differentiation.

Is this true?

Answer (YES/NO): NO